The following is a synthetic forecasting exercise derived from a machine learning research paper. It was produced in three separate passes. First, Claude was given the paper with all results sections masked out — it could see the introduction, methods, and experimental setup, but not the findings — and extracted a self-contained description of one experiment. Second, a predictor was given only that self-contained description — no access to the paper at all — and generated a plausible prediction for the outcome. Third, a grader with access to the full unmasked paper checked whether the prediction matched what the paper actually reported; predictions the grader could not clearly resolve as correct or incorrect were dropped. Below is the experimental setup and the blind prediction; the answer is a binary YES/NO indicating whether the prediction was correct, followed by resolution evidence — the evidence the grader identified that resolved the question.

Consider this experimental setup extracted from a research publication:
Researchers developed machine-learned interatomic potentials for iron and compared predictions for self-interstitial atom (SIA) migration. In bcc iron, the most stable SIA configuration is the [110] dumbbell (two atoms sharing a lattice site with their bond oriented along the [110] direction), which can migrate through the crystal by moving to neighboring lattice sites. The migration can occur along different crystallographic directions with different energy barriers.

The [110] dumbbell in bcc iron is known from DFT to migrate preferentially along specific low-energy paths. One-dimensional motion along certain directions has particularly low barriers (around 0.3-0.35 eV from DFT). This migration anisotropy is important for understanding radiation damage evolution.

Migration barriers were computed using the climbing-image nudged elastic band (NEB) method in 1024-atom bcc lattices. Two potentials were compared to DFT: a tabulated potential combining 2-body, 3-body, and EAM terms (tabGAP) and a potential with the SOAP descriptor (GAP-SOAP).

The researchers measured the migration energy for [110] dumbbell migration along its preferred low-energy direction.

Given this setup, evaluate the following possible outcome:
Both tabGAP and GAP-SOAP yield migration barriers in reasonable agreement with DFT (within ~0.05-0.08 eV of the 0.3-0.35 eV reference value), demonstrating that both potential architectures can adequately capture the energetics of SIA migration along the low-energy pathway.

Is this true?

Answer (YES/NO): YES